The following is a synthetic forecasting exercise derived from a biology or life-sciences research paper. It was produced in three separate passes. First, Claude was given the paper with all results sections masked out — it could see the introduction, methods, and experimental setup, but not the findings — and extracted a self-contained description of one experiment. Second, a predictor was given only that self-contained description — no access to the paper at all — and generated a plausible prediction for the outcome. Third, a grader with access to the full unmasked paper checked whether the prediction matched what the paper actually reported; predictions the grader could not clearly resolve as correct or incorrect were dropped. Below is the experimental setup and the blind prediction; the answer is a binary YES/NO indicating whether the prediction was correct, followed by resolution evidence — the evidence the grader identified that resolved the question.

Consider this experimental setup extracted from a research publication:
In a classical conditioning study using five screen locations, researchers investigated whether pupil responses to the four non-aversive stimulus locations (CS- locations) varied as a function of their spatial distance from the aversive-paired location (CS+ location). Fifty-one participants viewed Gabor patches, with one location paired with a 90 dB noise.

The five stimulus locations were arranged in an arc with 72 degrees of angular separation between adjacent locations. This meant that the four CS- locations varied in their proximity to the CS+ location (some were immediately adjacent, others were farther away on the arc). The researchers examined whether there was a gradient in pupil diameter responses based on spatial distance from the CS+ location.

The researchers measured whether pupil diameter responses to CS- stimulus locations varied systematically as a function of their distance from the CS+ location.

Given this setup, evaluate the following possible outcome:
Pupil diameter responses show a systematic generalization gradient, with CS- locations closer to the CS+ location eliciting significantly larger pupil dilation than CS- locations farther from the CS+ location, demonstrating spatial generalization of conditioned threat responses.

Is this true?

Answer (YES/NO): NO